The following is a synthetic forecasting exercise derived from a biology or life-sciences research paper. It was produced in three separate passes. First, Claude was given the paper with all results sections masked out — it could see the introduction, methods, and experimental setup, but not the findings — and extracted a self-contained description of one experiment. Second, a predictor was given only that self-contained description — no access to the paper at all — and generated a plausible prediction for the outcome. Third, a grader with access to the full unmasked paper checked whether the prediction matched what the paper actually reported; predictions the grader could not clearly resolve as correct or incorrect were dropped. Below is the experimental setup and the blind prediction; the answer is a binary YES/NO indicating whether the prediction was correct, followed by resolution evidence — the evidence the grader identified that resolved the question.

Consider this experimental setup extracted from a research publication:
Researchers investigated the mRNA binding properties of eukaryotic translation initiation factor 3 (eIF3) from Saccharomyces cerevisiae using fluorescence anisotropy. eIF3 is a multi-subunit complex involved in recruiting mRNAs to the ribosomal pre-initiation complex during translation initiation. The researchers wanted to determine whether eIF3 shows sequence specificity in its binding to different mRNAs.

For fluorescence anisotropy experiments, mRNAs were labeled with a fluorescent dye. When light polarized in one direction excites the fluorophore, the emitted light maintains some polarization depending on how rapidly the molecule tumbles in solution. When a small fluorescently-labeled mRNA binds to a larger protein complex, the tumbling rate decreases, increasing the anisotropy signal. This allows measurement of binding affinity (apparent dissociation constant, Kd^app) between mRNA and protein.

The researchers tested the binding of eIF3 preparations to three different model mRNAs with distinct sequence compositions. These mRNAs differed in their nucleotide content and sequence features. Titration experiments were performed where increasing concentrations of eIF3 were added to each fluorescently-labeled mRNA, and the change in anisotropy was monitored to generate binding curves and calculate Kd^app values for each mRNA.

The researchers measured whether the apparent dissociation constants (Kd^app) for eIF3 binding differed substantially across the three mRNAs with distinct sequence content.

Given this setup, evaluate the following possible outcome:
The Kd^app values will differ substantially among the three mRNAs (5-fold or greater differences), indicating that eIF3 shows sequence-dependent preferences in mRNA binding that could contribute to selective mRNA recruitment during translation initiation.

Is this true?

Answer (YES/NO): NO